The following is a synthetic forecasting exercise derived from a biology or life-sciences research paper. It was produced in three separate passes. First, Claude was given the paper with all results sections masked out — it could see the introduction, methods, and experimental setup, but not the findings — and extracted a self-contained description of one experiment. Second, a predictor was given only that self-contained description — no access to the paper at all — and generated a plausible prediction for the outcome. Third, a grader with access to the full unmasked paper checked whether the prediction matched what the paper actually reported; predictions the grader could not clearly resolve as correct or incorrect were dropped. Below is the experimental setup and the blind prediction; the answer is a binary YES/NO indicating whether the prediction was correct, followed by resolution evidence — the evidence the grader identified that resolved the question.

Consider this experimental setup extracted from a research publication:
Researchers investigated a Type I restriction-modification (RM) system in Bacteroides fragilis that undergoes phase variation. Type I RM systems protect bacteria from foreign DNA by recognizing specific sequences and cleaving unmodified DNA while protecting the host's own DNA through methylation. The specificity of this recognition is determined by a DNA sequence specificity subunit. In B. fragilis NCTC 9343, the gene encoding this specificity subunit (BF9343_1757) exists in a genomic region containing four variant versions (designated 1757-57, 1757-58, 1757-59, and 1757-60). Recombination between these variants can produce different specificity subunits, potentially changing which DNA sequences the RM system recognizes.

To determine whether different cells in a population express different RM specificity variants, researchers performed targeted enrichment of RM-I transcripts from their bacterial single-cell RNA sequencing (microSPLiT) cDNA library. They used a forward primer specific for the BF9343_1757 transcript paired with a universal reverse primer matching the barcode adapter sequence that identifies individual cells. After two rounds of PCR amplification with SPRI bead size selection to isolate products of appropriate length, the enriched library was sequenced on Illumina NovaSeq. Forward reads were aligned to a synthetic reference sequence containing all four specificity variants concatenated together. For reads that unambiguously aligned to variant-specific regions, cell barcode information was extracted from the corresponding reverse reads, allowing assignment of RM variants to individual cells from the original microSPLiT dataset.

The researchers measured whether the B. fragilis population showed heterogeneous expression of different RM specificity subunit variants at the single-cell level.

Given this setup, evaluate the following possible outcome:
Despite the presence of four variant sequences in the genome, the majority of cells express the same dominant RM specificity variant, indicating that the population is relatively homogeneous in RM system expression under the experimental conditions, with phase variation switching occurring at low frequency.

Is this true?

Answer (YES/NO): NO